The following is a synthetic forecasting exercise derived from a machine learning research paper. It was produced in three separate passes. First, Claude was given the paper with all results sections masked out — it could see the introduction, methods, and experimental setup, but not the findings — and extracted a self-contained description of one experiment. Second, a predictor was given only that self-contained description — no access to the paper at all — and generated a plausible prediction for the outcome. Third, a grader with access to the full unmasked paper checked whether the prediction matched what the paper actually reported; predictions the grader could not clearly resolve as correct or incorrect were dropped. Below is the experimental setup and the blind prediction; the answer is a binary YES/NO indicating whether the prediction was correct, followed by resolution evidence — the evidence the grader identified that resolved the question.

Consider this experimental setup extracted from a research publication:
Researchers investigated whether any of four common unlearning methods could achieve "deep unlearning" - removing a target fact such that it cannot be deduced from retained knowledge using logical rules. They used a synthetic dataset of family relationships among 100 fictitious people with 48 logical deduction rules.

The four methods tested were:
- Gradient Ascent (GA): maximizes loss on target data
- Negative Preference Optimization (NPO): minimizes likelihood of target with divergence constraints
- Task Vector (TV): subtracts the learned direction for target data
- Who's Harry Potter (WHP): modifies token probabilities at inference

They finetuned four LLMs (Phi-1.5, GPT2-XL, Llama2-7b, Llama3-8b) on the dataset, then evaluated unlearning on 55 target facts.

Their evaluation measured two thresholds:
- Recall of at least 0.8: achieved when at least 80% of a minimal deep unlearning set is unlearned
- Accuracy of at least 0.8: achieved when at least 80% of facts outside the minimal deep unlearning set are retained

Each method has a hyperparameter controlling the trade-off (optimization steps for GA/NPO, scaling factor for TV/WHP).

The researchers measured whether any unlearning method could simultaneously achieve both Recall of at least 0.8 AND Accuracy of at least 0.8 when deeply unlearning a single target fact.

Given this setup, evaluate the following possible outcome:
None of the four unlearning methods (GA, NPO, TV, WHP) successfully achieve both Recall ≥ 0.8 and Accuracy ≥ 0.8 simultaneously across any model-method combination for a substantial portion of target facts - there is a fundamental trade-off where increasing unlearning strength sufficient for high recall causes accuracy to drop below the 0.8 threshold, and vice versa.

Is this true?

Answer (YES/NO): YES